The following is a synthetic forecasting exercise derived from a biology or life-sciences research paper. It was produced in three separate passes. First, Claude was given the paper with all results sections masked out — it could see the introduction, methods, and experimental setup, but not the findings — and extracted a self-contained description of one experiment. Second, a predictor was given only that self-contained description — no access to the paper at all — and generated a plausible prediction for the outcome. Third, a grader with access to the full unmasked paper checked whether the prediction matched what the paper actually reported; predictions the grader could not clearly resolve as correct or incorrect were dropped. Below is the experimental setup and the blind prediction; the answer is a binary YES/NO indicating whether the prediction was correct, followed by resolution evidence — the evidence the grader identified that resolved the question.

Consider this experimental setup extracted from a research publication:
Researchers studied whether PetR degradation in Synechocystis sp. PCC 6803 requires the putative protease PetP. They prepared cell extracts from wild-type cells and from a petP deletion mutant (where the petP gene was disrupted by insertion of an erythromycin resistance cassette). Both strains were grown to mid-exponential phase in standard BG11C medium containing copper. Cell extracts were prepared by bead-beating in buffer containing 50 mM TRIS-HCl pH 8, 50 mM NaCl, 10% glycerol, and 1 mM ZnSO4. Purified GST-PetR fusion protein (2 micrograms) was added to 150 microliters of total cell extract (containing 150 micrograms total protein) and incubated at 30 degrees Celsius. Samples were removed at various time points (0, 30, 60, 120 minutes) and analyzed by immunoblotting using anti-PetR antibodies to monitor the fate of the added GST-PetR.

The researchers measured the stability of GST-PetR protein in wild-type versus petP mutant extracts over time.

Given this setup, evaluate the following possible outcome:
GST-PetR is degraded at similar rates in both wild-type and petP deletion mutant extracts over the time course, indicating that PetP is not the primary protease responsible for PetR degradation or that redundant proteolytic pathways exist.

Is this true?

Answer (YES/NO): NO